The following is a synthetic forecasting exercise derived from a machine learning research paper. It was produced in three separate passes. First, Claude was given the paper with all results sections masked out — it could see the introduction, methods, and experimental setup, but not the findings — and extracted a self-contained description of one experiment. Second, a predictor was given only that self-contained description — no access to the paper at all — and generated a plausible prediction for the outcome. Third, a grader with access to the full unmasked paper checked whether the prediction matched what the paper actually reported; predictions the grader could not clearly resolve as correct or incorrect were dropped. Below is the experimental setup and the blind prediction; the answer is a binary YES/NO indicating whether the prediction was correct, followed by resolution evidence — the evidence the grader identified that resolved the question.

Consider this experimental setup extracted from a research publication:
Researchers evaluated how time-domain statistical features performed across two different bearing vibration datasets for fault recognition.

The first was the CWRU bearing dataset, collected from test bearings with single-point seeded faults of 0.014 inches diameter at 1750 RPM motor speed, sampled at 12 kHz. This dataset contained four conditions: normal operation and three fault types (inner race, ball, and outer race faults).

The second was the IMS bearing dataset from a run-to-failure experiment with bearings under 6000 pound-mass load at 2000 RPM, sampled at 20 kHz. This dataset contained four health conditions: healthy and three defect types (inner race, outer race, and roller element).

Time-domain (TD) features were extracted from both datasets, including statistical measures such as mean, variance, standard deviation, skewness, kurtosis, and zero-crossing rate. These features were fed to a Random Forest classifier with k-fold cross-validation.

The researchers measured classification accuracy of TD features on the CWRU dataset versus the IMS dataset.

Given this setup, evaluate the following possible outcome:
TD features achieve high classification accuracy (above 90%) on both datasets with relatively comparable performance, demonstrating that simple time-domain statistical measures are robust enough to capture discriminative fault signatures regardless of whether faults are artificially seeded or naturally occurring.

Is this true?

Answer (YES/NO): NO